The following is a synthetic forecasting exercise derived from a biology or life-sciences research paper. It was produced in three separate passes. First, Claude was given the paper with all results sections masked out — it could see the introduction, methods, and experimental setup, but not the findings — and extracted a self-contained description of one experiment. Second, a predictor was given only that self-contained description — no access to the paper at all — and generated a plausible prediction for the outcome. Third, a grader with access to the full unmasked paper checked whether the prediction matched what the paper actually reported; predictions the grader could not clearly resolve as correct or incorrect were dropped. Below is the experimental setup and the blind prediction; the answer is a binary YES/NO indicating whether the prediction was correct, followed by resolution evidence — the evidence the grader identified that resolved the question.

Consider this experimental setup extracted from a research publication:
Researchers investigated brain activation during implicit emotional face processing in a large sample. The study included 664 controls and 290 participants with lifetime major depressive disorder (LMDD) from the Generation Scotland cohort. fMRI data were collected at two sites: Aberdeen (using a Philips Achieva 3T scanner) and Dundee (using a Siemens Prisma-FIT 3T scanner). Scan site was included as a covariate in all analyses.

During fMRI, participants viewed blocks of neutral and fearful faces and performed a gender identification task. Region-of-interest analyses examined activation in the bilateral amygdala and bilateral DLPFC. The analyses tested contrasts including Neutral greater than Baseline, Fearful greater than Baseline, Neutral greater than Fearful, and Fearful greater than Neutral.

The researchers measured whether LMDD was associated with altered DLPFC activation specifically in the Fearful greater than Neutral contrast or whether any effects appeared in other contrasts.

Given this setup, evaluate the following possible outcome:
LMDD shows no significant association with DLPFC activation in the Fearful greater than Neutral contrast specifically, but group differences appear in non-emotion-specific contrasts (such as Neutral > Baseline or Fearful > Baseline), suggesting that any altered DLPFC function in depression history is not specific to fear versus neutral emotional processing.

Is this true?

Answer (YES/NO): YES